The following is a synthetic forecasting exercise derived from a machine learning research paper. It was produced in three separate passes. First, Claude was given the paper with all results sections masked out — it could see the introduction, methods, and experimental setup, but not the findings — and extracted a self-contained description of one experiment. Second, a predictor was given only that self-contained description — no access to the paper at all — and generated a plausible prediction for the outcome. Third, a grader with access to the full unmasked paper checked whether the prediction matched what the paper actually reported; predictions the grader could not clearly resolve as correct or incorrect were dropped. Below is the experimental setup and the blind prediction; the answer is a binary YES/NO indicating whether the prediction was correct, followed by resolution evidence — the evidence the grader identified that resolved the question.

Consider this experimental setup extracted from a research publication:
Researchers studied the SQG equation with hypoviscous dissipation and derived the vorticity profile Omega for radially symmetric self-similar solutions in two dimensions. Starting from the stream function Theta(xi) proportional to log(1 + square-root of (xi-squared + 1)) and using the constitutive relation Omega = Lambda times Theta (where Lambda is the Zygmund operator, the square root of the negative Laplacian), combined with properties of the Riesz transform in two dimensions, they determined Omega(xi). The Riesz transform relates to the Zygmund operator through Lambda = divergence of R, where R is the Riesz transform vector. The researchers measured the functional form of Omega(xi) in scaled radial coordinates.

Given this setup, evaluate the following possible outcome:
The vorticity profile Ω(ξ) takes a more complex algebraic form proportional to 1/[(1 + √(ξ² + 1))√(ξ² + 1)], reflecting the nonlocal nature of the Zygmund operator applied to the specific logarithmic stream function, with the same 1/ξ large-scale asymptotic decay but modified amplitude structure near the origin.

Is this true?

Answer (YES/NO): NO